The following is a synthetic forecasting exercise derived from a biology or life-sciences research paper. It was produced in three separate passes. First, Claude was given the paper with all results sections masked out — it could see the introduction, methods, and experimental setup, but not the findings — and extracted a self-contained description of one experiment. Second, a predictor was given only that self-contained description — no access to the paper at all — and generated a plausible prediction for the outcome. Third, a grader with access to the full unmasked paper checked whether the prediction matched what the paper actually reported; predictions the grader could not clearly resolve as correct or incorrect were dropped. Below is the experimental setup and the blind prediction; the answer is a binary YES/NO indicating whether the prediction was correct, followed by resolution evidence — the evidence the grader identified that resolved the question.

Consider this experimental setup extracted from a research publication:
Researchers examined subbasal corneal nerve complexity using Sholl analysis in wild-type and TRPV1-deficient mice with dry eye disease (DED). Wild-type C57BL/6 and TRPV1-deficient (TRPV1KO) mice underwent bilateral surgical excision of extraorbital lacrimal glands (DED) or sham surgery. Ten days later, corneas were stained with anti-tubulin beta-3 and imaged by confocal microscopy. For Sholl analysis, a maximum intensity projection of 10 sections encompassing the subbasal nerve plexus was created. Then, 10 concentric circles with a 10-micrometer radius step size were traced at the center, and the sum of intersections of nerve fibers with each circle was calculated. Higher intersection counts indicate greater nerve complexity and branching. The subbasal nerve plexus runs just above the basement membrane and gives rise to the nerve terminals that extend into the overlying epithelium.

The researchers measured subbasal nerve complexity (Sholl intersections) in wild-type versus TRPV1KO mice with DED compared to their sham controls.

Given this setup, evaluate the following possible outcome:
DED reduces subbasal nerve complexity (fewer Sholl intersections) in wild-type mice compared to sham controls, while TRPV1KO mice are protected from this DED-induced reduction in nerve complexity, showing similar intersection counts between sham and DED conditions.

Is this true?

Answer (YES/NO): YES